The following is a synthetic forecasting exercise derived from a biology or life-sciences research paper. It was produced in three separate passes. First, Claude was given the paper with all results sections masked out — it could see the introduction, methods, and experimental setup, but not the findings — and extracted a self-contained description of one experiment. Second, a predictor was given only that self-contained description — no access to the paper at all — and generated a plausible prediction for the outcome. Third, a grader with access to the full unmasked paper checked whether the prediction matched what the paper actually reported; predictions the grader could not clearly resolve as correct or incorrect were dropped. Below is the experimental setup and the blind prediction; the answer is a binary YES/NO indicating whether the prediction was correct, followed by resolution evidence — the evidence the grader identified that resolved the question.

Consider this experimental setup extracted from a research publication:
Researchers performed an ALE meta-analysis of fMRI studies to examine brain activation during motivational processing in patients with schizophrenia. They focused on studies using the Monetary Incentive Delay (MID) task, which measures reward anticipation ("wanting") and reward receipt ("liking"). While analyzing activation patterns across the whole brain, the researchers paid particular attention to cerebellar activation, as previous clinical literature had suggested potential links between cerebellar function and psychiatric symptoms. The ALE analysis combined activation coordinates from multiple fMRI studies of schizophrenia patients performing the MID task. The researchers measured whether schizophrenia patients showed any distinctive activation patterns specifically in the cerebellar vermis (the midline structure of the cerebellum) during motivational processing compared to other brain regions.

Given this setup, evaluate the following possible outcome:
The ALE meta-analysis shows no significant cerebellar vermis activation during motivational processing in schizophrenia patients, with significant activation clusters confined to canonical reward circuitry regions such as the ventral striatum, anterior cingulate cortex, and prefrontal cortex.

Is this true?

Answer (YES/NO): NO